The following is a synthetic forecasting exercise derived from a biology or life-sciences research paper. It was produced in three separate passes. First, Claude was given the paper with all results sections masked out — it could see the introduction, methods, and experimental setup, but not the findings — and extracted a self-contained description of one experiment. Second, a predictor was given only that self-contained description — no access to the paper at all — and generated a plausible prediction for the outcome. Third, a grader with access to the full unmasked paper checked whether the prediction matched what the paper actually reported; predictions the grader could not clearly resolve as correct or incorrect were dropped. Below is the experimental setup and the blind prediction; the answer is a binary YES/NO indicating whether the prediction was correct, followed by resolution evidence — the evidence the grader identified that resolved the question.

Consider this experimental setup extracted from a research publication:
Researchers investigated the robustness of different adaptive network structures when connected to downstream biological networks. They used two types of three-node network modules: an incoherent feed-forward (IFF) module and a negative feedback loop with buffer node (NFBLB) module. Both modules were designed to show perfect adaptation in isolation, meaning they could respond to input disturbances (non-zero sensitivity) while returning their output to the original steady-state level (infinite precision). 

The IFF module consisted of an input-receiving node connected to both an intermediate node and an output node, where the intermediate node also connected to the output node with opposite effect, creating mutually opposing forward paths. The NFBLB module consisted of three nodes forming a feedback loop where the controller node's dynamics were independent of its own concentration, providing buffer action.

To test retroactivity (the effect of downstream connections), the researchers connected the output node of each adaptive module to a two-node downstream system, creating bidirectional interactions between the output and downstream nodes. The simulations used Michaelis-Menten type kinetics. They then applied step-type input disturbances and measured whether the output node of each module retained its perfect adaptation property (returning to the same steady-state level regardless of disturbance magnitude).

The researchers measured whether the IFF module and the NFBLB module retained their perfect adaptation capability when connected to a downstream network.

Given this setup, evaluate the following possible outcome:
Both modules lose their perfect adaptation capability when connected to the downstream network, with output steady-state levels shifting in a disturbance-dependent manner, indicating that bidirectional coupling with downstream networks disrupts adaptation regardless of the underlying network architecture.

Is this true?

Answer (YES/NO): NO